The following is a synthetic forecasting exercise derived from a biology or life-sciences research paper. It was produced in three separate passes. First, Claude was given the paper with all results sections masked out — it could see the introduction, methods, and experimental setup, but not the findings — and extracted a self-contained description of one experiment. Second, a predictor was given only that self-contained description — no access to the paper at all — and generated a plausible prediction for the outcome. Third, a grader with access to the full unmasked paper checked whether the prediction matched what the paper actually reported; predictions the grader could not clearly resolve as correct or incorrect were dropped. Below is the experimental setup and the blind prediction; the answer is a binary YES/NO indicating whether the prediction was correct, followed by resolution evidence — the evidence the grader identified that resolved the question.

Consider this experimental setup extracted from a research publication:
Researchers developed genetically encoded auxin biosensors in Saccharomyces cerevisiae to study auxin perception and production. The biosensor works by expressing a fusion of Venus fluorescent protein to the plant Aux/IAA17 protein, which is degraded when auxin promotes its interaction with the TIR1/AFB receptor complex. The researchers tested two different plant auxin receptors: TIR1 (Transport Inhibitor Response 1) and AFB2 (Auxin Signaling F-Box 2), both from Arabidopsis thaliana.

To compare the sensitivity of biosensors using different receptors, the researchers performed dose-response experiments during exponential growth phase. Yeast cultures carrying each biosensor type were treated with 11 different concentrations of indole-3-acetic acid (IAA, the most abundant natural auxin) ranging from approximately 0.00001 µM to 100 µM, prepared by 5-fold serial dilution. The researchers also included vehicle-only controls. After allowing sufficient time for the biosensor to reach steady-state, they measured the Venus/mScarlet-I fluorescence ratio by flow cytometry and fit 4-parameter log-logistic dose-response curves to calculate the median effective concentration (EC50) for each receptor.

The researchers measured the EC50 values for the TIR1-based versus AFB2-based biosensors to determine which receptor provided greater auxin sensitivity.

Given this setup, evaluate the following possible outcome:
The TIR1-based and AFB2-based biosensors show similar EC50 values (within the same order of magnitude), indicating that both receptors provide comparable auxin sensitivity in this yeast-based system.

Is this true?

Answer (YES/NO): NO